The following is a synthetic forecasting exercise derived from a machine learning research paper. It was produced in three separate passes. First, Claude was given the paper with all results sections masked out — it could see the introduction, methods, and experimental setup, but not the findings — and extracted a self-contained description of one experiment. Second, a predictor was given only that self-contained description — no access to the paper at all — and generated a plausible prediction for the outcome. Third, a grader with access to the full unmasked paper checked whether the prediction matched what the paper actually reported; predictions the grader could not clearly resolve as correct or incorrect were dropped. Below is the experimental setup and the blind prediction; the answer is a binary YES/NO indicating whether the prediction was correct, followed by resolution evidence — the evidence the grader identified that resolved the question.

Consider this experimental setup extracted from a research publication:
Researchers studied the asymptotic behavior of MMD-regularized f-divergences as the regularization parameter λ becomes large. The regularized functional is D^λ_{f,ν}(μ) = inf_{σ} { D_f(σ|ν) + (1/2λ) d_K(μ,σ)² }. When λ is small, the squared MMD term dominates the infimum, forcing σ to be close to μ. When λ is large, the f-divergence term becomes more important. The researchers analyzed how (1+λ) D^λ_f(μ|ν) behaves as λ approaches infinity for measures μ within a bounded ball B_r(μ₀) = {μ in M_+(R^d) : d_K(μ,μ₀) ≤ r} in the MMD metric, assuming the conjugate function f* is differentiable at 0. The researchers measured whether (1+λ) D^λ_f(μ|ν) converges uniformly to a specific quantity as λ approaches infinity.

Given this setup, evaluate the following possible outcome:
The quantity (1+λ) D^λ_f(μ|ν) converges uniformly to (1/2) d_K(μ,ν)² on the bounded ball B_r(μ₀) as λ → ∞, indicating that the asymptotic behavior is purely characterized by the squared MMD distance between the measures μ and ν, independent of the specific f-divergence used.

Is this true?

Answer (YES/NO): YES